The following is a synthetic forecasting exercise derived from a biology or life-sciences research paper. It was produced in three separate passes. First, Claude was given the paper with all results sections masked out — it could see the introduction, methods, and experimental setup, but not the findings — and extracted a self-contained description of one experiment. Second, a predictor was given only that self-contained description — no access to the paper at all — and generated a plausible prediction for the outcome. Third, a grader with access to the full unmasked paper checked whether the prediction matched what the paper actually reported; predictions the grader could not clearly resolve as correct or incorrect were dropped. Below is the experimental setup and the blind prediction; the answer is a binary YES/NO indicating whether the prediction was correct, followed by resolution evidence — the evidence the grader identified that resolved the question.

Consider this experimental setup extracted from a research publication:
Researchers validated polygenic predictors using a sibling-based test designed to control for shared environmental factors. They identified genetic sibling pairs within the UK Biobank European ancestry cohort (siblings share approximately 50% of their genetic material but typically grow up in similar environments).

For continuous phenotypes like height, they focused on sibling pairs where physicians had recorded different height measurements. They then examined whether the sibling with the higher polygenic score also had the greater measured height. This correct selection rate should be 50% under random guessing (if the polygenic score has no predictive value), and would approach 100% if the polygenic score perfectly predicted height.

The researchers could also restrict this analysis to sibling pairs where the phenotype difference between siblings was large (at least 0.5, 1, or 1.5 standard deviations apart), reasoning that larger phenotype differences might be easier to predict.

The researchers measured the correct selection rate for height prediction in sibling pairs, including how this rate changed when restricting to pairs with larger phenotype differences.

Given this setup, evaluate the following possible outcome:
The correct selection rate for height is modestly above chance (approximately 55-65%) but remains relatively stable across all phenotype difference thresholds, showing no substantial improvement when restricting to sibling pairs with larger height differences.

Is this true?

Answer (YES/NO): NO